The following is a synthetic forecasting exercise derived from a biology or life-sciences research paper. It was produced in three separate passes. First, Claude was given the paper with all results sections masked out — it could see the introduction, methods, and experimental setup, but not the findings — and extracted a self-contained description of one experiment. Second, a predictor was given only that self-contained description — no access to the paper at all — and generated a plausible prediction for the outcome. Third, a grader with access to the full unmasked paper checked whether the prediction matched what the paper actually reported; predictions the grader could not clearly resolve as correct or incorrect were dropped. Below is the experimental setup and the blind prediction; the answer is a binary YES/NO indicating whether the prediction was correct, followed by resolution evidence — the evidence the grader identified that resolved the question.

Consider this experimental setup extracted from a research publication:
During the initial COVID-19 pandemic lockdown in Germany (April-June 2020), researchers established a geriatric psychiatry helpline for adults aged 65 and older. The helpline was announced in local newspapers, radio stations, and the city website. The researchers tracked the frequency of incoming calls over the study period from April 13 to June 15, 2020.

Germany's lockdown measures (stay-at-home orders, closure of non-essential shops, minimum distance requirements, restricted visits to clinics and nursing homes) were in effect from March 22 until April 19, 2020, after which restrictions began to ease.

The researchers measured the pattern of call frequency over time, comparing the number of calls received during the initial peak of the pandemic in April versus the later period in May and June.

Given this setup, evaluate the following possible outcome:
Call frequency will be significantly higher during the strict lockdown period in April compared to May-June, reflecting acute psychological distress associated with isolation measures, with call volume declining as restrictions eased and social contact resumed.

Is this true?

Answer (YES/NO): YES